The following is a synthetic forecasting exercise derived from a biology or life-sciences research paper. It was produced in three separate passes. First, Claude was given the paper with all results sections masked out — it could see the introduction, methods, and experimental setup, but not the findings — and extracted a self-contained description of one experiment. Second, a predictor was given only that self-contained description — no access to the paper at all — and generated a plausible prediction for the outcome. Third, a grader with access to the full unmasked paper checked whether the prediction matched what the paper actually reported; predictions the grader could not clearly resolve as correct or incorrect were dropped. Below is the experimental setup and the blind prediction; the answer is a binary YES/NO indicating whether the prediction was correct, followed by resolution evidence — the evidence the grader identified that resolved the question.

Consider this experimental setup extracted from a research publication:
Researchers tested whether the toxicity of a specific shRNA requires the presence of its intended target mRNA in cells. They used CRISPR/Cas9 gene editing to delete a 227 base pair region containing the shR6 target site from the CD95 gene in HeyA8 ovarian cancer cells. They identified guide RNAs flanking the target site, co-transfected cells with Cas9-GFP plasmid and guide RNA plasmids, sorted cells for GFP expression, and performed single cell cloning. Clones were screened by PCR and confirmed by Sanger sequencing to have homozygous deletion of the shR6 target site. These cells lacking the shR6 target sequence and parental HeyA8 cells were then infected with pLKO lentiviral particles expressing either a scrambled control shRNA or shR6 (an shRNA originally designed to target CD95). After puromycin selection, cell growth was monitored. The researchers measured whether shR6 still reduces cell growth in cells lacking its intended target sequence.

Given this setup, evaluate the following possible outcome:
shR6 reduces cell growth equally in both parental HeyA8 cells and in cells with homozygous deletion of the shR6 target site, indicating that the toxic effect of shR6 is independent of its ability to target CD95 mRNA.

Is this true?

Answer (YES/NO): YES